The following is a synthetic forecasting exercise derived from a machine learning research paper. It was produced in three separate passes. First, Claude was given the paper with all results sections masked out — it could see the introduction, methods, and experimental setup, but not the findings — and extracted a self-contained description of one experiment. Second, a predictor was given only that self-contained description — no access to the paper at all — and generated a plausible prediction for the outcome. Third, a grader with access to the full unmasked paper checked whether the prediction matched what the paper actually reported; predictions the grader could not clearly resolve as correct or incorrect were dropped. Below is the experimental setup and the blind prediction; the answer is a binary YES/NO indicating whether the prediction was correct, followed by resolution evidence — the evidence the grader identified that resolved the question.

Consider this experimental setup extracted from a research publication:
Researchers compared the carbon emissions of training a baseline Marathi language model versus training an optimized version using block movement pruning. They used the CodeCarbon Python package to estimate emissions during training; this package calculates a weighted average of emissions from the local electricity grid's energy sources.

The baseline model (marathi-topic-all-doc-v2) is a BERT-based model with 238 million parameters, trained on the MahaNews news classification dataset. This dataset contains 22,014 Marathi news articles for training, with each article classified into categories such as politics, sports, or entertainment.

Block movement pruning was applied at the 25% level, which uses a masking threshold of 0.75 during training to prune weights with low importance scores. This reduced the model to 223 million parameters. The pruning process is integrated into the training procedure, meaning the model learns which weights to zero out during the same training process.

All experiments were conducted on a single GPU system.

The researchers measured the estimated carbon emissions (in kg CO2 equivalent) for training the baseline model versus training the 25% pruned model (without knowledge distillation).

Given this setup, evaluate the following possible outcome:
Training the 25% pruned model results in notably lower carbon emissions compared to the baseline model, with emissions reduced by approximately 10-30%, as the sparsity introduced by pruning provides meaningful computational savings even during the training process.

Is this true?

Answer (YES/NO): NO